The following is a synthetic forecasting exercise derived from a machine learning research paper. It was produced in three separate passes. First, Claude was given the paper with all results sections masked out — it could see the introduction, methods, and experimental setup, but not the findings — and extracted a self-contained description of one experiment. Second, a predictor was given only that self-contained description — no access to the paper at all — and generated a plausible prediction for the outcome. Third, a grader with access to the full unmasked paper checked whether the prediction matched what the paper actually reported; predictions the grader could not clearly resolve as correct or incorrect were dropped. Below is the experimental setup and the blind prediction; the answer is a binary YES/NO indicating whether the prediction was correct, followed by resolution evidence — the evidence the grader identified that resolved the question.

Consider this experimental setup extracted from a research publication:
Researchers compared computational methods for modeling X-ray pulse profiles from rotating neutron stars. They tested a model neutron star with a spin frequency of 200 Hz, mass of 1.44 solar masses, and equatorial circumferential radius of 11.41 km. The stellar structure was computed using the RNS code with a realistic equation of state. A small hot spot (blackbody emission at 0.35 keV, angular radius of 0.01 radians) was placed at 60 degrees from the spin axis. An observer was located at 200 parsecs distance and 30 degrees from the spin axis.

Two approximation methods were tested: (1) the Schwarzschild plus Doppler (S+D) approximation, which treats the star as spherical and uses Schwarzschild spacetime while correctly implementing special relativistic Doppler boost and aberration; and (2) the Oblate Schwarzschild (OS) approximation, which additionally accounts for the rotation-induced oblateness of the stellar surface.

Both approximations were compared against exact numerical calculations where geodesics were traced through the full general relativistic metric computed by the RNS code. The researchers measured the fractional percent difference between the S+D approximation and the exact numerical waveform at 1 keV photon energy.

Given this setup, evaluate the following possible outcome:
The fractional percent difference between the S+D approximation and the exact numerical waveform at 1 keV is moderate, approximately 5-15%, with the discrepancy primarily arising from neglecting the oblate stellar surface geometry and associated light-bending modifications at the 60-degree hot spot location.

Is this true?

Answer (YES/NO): NO